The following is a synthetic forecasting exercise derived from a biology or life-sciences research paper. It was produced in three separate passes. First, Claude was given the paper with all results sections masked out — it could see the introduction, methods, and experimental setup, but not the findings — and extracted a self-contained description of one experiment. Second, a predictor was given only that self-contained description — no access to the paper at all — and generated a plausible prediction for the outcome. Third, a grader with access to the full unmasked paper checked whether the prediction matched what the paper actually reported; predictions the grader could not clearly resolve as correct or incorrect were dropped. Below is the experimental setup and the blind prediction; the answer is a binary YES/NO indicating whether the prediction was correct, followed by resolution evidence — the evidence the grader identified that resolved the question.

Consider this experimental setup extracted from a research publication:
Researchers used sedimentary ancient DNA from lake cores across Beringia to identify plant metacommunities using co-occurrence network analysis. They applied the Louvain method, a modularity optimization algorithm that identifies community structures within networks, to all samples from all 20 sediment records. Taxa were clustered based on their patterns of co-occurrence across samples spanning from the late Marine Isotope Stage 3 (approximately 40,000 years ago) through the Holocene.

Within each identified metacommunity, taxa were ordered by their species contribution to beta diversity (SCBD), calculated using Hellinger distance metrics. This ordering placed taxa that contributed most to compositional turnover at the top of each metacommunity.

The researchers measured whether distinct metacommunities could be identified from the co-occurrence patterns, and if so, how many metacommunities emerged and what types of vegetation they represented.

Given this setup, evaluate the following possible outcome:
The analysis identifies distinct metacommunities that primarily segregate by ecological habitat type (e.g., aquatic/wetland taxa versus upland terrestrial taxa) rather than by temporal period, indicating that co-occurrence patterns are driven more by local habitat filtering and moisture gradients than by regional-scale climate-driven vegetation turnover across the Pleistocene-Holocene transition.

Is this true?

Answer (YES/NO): NO